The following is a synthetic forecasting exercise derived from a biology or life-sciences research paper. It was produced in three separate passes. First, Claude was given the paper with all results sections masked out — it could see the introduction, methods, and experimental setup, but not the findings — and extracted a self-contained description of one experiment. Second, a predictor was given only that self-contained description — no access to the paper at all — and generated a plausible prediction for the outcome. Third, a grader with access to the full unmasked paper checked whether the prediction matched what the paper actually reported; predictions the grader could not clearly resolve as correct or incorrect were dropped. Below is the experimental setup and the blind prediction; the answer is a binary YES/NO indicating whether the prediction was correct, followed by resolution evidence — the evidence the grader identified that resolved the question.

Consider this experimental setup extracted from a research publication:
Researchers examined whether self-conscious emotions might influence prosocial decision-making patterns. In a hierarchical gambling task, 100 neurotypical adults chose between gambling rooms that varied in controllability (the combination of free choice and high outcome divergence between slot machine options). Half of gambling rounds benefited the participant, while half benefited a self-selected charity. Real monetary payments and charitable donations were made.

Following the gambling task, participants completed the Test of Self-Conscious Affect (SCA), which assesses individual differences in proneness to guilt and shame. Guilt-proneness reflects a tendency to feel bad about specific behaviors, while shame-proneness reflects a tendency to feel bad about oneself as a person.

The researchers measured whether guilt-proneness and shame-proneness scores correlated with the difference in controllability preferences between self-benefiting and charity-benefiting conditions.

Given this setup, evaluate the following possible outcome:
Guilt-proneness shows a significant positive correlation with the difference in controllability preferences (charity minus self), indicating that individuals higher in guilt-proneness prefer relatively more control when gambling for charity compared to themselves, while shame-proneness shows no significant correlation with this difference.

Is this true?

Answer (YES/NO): NO